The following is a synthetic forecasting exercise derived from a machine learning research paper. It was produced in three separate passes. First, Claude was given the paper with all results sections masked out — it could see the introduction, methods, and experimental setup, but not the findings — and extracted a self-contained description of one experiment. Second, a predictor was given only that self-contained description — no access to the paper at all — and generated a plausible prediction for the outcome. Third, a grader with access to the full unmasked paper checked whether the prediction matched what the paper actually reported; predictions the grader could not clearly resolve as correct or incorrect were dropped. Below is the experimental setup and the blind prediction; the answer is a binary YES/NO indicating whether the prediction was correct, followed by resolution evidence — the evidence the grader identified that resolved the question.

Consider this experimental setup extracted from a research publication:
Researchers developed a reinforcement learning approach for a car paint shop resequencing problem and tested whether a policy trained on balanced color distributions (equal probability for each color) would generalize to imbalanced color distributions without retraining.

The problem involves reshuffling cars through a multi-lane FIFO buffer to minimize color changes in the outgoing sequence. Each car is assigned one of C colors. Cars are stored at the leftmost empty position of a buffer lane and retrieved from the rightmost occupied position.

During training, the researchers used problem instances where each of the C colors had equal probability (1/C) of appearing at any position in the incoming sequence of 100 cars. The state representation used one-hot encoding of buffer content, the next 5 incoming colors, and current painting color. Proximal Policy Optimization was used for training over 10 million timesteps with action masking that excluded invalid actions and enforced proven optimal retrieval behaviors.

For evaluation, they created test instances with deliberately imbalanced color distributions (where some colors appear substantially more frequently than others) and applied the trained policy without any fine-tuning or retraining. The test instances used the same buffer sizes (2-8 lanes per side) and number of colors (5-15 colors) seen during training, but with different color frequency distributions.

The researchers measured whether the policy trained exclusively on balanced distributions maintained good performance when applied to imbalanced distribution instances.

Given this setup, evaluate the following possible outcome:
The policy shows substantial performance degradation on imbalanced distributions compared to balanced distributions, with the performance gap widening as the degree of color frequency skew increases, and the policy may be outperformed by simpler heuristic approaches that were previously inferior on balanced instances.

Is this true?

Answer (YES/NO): NO